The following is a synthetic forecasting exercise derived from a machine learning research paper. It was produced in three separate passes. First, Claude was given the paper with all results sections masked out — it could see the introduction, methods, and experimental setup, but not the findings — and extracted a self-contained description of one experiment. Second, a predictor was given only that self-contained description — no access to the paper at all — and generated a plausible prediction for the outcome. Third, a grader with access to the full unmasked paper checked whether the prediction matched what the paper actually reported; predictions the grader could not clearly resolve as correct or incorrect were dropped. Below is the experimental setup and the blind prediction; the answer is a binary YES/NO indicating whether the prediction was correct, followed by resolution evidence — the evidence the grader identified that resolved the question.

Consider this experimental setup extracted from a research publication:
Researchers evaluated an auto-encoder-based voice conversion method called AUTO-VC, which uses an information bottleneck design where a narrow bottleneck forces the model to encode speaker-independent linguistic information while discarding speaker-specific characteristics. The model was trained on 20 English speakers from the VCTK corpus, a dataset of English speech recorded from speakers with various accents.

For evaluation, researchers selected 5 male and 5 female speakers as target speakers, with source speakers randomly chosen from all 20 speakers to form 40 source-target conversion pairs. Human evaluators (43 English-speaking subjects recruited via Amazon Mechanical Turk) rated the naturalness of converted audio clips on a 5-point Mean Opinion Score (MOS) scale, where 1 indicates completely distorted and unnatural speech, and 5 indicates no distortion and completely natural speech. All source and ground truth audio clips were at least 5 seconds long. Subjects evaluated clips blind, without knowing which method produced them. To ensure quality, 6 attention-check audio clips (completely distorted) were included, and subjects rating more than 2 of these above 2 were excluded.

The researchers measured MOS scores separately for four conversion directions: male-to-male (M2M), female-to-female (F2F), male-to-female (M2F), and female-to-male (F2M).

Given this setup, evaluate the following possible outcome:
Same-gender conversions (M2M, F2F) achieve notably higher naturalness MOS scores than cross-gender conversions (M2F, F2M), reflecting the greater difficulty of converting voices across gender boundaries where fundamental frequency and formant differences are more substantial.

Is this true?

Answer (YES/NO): YES